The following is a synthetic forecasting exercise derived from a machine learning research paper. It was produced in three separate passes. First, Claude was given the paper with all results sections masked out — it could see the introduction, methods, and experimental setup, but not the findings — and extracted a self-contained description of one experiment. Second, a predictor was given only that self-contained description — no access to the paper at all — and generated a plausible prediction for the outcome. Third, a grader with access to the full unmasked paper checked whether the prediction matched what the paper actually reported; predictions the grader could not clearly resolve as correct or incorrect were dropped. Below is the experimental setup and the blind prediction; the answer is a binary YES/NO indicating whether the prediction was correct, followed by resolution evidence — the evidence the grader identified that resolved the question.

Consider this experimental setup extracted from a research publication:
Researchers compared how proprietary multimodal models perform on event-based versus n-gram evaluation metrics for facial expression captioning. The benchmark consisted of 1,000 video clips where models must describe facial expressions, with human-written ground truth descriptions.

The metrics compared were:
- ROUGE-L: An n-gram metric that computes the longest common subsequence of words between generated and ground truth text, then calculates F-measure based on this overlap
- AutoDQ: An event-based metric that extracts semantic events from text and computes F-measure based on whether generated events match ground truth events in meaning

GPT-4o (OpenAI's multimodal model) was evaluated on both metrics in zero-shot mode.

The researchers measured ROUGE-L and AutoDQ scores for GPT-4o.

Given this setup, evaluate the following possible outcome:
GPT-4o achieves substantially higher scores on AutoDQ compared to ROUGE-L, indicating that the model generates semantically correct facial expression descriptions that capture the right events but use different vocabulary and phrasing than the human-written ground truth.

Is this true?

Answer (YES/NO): YES